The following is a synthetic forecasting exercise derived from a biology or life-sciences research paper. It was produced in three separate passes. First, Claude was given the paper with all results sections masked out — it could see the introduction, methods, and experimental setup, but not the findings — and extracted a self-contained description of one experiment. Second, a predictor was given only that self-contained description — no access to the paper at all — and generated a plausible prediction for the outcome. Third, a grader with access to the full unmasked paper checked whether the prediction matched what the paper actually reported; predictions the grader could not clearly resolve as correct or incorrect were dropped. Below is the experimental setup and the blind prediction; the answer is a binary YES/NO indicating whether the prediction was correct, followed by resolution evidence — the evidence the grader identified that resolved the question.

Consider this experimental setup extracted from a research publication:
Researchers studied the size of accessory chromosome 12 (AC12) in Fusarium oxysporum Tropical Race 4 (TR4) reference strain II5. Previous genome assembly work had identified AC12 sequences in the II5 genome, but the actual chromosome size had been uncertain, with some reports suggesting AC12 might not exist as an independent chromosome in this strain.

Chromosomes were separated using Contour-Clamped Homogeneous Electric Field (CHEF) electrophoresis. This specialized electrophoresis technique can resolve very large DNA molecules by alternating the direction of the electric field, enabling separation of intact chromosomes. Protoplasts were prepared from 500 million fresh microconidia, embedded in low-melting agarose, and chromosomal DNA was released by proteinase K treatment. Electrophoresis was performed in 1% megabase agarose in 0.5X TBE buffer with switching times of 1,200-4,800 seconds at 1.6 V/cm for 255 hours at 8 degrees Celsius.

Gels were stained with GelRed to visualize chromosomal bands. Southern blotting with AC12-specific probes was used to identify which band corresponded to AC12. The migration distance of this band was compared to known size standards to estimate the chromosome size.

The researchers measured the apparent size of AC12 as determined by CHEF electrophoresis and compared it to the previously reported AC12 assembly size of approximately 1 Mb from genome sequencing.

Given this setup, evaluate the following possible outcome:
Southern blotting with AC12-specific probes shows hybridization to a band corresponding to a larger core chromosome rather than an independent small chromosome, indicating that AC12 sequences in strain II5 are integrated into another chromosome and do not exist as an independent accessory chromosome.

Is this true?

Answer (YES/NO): NO